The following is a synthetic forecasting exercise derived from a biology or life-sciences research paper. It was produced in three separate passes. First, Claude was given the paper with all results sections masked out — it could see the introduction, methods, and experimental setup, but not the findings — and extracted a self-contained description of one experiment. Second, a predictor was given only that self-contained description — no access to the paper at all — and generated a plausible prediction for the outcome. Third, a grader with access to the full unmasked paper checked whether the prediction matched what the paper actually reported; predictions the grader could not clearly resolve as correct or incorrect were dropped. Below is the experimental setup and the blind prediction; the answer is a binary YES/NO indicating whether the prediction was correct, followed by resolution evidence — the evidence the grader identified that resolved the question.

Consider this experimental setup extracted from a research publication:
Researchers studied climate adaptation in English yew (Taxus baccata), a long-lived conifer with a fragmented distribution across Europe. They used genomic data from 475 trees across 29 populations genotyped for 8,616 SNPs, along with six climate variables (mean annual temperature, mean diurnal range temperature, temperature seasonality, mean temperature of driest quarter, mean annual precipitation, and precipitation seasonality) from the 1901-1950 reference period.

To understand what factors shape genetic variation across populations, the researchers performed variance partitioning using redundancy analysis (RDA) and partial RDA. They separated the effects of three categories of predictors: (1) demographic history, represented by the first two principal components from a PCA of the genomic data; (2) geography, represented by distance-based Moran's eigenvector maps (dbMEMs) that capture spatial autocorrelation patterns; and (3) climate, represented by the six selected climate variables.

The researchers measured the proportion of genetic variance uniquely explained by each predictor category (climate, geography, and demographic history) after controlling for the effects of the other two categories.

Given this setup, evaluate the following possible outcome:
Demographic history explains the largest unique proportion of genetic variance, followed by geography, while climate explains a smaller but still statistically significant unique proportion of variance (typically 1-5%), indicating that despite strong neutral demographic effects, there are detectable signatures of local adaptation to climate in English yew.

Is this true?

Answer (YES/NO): NO